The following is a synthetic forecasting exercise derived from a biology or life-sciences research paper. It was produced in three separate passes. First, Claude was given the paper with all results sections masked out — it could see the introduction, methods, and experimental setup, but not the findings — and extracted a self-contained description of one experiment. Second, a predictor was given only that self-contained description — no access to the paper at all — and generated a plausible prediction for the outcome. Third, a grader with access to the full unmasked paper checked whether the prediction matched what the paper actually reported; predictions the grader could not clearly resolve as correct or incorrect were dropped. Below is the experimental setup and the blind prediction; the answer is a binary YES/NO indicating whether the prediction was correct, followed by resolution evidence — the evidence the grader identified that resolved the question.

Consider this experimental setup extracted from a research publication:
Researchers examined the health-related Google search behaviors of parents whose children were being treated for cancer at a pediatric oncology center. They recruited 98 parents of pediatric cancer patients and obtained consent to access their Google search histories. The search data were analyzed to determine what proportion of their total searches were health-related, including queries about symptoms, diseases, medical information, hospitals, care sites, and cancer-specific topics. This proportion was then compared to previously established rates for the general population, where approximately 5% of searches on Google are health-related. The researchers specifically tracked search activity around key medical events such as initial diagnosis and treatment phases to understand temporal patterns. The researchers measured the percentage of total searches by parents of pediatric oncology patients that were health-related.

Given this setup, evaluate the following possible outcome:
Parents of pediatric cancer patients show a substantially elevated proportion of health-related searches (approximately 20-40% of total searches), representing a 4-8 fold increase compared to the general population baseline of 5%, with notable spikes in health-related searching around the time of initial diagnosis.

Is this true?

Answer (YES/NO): NO